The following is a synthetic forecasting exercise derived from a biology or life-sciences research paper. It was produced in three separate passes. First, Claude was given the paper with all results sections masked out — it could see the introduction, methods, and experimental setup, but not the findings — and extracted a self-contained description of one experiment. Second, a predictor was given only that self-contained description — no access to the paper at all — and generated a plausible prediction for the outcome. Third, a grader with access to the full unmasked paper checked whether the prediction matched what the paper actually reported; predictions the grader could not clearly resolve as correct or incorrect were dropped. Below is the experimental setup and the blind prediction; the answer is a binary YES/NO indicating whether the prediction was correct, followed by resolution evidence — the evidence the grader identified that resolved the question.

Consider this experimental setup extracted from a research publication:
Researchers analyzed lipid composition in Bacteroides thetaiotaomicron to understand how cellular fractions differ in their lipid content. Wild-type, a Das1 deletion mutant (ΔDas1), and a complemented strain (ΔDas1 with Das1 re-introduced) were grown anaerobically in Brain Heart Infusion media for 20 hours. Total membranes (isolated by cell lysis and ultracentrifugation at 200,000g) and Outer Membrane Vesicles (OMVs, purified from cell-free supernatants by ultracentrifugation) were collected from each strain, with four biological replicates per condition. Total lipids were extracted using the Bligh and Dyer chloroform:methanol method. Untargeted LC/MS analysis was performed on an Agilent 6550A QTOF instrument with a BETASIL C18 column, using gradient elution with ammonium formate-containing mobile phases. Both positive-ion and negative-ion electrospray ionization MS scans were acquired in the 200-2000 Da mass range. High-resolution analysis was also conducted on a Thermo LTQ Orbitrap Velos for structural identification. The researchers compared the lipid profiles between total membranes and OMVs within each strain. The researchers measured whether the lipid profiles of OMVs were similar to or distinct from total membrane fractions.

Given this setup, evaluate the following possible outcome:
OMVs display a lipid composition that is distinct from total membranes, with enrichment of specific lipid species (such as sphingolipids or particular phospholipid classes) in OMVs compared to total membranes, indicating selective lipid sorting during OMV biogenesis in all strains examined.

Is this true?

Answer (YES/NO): NO